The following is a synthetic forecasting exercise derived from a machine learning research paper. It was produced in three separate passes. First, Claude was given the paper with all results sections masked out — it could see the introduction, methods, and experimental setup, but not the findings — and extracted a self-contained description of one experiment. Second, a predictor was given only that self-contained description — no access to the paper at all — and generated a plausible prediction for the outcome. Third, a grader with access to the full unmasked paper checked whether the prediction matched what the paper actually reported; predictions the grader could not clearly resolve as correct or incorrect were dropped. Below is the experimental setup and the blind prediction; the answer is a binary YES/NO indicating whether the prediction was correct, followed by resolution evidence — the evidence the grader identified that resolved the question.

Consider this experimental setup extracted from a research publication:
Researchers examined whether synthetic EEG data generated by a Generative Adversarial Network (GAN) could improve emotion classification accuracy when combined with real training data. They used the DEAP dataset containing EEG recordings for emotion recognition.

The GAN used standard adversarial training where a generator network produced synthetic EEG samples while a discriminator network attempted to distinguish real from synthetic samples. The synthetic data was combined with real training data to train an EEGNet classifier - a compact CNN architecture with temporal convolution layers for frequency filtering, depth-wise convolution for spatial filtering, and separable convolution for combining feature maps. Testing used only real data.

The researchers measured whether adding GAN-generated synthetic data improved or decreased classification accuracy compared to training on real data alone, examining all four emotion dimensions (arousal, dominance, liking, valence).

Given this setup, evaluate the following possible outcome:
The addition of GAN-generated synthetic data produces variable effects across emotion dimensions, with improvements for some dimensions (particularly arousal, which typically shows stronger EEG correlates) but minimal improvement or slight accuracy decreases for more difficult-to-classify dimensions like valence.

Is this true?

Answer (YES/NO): NO